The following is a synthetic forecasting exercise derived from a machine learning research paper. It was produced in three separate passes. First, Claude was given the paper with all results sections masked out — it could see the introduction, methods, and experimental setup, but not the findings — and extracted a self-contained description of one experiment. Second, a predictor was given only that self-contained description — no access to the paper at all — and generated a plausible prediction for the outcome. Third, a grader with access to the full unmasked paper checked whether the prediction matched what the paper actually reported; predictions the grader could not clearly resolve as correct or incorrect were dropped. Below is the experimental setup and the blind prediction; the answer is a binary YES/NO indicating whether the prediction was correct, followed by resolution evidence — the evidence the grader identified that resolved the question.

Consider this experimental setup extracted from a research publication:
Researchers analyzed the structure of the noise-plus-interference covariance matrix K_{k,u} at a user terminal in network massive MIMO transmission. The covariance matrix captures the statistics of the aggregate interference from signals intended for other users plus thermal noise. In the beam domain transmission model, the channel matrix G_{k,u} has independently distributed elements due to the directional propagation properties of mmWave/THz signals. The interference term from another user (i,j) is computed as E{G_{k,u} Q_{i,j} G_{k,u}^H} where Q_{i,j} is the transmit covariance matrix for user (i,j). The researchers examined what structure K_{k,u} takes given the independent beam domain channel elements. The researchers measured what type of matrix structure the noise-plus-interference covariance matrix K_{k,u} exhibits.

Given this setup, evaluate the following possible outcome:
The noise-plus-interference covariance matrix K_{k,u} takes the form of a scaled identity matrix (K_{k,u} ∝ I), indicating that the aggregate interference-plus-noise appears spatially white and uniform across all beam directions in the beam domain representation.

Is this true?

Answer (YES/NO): NO